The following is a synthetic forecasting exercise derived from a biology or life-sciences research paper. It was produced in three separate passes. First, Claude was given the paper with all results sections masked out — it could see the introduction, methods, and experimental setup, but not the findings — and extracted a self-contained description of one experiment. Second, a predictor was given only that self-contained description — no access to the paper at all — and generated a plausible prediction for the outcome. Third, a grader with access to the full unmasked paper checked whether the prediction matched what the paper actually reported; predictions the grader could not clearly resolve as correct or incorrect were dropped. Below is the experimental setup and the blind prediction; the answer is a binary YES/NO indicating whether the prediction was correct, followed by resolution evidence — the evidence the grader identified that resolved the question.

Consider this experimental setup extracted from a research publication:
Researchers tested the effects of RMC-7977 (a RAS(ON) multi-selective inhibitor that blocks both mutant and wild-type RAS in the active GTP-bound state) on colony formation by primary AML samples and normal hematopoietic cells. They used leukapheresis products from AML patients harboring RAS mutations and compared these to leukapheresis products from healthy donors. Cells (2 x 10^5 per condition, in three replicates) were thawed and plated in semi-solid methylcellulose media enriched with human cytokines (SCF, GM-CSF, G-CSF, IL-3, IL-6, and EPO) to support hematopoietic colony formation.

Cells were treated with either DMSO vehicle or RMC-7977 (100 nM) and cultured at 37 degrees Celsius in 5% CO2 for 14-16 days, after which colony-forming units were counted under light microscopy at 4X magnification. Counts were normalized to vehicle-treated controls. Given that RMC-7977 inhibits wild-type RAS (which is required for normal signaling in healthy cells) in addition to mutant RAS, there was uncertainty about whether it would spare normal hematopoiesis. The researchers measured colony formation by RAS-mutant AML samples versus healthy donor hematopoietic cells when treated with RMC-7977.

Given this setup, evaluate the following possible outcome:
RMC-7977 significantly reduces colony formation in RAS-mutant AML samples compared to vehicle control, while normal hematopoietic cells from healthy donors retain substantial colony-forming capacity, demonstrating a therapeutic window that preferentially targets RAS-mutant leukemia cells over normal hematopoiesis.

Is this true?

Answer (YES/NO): YES